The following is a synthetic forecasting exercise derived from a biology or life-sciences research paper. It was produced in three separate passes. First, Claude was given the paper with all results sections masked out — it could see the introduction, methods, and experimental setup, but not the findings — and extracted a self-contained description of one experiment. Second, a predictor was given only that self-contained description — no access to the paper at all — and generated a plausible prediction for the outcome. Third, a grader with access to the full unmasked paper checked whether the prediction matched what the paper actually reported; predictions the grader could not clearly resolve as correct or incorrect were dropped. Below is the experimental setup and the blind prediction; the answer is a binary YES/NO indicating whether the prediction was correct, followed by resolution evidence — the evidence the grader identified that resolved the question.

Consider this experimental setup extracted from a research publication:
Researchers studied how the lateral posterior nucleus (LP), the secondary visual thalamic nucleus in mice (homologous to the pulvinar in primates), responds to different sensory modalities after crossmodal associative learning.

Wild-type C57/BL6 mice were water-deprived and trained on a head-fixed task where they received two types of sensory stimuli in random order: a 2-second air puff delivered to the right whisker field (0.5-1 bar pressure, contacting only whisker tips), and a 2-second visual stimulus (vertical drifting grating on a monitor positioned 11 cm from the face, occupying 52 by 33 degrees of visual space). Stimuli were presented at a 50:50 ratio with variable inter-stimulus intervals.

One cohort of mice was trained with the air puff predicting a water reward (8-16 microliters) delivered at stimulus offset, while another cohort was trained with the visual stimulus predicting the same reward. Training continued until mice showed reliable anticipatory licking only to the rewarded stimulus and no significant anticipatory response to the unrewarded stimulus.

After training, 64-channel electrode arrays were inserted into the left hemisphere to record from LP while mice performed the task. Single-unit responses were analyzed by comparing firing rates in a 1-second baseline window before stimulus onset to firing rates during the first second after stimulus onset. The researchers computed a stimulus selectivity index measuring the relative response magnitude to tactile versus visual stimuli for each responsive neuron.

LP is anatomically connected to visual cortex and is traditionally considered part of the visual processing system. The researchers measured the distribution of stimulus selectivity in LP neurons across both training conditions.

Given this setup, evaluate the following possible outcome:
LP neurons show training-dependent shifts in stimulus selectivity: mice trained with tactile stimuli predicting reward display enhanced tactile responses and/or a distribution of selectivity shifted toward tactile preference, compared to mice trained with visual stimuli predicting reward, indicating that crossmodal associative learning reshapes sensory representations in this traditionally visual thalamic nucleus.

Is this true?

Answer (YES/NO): YES